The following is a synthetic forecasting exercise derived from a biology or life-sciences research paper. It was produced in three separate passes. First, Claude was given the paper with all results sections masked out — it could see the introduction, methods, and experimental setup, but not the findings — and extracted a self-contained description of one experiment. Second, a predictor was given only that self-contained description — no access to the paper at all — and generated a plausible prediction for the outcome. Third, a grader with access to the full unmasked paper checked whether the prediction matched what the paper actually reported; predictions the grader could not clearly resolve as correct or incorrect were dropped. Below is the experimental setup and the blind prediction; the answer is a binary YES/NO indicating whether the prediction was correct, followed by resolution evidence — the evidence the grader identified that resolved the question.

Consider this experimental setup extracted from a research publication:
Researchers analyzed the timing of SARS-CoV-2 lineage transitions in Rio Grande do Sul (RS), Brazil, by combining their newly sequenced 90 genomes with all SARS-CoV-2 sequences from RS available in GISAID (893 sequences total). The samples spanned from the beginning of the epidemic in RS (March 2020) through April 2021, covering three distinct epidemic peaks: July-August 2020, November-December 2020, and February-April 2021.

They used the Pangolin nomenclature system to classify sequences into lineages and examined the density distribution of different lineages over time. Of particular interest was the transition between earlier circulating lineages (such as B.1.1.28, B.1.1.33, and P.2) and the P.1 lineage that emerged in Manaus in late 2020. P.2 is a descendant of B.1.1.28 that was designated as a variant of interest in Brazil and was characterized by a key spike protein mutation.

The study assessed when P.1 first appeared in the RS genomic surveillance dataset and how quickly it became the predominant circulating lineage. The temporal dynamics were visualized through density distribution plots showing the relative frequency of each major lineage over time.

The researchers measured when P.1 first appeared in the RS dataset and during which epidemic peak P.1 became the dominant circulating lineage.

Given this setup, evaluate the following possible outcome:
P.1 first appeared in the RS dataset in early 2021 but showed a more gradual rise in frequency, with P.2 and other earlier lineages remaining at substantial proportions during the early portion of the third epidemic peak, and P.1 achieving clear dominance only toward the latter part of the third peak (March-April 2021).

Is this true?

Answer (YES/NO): NO